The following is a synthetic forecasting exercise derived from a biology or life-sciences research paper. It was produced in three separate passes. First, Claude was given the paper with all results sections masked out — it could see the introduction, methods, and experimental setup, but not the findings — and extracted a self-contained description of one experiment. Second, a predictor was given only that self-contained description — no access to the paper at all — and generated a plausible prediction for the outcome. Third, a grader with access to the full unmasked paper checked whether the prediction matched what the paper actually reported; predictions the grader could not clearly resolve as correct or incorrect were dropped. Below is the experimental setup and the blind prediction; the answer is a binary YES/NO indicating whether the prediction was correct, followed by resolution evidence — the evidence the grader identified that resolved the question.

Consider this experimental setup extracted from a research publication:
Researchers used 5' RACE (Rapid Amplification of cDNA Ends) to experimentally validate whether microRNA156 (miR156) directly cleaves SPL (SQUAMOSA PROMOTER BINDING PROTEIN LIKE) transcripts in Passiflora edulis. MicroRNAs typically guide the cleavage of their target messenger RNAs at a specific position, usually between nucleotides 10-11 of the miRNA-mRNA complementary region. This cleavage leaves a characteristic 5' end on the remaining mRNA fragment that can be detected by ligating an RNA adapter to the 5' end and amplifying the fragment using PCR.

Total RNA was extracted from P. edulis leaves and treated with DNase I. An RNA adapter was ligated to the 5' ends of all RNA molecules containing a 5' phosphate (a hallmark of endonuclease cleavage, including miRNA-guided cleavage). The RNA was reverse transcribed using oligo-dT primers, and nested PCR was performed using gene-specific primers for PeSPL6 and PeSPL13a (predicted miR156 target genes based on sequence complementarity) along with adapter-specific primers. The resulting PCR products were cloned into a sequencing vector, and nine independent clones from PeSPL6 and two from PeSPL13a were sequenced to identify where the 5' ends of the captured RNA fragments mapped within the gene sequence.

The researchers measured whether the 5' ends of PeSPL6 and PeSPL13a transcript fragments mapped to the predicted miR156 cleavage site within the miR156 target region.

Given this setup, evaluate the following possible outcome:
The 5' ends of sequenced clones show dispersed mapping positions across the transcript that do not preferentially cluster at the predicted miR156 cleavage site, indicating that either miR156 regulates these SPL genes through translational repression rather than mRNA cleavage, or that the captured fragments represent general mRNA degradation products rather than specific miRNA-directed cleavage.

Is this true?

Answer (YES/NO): NO